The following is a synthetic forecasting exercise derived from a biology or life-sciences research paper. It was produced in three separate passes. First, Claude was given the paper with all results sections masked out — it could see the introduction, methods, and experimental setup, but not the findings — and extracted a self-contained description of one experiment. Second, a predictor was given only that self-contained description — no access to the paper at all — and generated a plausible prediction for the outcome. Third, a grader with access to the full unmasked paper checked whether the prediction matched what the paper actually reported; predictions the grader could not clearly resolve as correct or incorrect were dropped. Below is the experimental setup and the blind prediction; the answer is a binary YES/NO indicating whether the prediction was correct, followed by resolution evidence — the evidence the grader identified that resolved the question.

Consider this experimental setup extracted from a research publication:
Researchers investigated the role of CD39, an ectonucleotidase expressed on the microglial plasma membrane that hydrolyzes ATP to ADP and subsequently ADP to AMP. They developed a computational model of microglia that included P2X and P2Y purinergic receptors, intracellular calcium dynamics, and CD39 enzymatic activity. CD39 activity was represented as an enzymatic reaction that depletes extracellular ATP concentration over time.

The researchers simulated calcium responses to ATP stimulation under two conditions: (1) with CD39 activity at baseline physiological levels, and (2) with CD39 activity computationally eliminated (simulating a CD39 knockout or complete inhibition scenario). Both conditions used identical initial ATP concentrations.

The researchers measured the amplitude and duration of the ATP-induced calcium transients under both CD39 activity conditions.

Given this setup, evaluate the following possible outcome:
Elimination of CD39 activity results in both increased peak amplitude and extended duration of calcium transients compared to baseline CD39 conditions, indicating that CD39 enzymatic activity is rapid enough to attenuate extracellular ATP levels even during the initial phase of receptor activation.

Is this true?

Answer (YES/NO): NO